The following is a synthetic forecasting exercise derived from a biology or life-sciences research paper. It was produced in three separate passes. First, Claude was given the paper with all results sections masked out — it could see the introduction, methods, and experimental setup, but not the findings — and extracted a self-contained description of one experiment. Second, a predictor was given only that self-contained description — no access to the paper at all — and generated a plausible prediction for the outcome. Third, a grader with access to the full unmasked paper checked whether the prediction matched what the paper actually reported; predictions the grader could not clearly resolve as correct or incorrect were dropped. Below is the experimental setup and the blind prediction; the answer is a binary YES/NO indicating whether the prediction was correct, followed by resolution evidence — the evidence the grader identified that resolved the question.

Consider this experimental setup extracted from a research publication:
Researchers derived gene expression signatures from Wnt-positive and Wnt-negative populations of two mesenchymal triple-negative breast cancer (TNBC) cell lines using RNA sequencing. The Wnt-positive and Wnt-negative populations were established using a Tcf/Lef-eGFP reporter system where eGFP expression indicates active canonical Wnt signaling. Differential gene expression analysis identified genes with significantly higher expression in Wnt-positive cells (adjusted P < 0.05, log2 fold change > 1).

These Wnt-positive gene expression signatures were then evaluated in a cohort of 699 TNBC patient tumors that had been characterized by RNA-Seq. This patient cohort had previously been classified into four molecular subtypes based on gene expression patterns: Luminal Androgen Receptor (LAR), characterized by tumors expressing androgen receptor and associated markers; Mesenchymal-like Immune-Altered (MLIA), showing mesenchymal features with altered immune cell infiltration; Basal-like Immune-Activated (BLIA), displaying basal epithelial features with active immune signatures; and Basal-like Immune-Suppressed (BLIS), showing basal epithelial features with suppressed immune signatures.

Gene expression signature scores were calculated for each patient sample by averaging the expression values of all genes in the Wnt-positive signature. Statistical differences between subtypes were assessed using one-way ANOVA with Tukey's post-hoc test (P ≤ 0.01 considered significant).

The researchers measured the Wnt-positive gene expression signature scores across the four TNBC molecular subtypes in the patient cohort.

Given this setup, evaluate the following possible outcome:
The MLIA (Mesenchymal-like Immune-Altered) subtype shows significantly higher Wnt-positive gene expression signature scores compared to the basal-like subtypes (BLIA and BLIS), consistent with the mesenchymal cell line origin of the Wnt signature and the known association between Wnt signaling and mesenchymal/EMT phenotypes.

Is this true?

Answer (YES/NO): NO